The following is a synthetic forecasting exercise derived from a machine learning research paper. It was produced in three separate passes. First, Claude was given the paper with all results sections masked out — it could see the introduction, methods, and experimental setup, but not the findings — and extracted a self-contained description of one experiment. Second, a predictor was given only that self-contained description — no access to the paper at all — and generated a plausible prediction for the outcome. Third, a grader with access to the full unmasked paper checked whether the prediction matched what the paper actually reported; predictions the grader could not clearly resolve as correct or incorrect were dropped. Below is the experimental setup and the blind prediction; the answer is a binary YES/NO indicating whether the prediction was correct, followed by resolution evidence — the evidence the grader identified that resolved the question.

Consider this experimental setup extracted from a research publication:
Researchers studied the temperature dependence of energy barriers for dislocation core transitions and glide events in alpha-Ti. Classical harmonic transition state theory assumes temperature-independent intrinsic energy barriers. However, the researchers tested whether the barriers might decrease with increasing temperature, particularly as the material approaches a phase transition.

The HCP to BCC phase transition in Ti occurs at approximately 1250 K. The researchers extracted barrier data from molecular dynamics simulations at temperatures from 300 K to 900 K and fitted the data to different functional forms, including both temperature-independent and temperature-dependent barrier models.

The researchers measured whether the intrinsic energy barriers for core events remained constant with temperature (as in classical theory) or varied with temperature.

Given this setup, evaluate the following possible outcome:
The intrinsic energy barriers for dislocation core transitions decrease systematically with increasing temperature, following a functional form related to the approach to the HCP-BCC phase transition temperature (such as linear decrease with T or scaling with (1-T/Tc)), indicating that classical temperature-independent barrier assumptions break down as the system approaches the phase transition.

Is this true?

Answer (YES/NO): YES